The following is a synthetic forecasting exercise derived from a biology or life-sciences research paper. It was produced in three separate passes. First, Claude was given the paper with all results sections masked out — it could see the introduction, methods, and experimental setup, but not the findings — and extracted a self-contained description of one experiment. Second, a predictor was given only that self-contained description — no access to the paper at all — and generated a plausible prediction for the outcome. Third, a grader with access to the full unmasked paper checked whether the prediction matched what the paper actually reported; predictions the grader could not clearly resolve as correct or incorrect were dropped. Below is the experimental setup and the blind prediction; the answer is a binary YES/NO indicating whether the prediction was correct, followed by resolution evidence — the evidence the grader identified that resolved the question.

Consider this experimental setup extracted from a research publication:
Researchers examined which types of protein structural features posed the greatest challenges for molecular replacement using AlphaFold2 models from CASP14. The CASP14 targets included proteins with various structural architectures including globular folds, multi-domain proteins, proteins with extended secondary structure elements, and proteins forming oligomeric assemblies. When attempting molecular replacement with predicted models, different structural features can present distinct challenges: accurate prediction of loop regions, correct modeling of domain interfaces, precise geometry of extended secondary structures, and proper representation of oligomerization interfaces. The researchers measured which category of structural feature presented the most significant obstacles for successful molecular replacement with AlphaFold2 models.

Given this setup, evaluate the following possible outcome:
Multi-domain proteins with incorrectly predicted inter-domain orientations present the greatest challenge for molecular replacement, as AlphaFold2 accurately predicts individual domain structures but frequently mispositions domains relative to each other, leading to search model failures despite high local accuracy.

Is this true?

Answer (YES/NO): NO